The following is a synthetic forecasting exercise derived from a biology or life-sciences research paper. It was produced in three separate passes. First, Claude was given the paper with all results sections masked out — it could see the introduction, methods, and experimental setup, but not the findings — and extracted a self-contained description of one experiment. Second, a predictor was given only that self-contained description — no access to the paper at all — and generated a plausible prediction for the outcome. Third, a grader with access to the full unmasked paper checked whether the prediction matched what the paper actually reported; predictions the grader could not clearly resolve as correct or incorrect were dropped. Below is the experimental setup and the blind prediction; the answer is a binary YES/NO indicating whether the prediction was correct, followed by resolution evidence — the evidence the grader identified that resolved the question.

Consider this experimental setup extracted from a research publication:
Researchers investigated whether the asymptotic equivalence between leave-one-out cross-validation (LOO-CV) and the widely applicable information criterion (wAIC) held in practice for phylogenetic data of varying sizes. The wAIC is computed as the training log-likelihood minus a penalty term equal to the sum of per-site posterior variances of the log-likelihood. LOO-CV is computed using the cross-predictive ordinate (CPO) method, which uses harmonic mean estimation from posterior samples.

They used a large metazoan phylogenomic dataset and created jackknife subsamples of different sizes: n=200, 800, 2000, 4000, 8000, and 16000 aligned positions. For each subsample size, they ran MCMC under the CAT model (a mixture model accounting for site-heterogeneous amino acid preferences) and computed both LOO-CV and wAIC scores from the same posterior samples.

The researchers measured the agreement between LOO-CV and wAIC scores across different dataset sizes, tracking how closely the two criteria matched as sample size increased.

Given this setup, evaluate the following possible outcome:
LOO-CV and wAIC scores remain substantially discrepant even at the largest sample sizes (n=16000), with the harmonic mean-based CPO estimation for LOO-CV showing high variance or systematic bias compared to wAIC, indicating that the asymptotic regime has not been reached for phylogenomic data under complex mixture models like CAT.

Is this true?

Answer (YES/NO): NO